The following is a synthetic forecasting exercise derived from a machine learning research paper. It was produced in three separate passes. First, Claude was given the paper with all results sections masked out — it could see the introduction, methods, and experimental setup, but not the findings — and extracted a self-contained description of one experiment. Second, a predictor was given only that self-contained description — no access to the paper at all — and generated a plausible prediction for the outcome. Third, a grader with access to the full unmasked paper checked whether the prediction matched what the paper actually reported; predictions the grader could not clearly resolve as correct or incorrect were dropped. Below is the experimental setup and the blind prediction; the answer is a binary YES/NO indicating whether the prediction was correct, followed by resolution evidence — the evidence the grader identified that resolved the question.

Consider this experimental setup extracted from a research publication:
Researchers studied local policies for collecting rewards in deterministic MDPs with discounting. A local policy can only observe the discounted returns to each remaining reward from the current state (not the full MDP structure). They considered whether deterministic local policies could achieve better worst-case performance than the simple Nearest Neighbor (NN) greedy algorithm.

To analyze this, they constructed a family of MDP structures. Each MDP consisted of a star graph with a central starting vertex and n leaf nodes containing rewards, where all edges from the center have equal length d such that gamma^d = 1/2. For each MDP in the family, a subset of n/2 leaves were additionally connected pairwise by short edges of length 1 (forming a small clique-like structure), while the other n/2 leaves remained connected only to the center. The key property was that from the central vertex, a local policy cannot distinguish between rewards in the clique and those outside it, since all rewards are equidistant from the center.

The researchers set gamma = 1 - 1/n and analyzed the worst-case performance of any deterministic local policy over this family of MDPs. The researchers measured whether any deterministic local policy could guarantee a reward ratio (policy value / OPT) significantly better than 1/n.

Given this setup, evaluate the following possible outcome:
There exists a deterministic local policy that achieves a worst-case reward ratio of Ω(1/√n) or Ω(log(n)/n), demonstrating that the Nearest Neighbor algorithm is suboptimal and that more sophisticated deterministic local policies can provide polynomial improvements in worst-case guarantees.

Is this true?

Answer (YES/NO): NO